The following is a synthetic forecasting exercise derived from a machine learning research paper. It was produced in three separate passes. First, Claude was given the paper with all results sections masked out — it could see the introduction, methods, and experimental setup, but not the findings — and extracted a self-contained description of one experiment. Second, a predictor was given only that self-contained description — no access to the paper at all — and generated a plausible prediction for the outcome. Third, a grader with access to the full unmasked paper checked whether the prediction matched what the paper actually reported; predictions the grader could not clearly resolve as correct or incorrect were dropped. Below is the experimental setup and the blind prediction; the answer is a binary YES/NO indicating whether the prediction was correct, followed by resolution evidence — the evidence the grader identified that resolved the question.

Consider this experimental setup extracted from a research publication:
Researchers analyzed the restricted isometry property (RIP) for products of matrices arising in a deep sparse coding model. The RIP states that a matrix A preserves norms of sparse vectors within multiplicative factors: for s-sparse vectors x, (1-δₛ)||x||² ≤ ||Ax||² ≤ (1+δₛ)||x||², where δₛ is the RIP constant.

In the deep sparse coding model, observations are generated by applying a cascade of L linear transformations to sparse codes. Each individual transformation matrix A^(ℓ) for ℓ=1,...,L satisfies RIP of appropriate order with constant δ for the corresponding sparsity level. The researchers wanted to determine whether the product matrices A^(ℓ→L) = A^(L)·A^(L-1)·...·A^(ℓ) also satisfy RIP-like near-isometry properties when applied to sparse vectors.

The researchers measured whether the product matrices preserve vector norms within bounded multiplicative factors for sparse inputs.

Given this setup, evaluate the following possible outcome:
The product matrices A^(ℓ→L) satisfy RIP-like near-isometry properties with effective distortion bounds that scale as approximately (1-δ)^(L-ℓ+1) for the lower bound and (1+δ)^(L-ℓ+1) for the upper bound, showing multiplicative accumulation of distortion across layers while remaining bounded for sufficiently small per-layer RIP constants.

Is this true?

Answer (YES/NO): YES